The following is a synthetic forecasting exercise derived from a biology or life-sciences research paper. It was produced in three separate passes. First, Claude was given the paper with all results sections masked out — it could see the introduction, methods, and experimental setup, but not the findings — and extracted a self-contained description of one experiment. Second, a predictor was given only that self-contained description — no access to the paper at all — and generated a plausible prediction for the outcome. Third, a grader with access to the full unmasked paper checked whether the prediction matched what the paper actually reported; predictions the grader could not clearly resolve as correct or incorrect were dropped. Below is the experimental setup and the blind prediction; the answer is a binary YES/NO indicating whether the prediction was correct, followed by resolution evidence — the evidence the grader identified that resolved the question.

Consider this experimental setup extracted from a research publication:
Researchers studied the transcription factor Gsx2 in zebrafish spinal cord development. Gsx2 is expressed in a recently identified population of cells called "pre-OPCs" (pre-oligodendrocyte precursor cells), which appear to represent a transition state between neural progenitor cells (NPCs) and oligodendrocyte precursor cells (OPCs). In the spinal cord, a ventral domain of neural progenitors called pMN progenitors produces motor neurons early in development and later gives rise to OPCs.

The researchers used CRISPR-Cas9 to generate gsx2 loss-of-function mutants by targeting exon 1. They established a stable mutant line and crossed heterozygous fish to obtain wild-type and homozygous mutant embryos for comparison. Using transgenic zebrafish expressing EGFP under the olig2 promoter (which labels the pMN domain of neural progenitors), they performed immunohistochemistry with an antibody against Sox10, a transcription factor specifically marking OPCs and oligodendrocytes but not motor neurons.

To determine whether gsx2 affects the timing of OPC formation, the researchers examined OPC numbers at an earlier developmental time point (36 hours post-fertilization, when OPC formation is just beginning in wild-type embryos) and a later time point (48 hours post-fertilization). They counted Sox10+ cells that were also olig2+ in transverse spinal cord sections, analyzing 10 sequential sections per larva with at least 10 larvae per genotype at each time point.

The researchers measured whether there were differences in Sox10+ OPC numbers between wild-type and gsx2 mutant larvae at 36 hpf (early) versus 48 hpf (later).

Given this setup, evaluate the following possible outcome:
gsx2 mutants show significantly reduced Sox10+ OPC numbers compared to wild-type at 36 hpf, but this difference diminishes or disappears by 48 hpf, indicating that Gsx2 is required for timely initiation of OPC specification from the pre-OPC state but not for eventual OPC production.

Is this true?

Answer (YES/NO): NO